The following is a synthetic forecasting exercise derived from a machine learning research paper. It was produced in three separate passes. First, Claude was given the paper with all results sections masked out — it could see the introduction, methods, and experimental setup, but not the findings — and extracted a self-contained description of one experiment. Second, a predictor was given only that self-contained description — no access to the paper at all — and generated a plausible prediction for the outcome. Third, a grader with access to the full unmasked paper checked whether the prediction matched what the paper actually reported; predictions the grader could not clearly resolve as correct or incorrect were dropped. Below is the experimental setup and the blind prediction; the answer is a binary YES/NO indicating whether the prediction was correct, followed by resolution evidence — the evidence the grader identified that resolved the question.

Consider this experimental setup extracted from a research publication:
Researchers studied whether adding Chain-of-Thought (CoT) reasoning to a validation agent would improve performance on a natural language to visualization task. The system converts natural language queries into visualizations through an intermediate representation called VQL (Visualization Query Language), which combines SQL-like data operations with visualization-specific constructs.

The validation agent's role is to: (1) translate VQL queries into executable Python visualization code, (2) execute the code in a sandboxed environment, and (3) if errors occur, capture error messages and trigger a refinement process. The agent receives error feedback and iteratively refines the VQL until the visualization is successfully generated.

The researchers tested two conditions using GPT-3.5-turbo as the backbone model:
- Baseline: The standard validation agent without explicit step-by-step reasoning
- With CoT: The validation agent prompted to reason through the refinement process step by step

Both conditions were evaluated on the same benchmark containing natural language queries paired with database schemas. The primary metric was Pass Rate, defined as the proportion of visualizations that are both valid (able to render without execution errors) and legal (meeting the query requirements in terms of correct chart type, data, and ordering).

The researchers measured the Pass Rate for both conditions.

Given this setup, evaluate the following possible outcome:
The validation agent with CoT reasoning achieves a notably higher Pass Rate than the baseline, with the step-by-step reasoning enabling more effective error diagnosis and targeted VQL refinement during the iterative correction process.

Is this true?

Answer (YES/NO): NO